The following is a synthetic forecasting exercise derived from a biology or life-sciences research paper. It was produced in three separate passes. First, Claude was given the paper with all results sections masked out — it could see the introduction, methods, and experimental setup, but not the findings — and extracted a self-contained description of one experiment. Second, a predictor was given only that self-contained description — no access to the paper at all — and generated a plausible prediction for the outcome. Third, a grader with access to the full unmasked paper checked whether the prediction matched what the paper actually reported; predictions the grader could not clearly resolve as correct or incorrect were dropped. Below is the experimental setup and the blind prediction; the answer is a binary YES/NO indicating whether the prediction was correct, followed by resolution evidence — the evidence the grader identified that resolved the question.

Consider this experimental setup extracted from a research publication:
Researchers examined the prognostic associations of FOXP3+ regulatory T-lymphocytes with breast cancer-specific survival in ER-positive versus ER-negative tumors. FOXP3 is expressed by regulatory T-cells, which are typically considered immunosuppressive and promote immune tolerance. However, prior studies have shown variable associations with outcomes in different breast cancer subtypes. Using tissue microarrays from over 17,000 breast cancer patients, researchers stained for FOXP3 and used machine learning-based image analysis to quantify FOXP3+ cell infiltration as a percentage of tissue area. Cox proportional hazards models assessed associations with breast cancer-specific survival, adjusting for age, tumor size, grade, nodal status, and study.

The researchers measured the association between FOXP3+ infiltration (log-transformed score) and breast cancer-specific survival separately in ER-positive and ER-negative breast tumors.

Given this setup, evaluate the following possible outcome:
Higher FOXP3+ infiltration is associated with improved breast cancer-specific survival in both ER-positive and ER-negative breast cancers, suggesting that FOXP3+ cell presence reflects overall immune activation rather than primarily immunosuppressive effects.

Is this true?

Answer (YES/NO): NO